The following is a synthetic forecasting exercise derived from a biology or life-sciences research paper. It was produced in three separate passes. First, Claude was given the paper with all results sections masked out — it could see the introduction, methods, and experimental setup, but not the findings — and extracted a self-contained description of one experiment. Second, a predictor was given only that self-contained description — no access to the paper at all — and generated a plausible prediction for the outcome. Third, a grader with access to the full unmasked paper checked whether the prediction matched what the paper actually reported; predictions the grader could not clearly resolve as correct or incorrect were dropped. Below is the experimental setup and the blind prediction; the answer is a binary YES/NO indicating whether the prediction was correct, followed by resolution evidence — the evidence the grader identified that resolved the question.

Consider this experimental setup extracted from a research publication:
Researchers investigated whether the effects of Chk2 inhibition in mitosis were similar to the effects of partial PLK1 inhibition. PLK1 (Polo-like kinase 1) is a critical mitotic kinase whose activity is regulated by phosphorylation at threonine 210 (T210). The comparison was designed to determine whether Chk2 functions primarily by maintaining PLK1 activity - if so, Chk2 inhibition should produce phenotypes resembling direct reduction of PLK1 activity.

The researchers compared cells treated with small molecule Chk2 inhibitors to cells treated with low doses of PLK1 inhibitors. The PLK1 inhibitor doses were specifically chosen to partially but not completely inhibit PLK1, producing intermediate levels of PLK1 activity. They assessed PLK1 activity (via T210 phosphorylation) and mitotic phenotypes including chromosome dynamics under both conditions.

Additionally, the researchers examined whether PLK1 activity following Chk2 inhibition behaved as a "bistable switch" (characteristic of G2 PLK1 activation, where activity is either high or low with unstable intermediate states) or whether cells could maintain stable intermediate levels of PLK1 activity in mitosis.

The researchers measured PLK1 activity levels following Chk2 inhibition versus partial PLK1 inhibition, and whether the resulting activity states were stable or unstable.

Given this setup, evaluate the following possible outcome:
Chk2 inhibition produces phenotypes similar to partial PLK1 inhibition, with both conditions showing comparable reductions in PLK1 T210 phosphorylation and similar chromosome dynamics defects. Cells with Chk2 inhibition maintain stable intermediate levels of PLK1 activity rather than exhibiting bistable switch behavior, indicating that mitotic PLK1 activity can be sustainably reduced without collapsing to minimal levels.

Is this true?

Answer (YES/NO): YES